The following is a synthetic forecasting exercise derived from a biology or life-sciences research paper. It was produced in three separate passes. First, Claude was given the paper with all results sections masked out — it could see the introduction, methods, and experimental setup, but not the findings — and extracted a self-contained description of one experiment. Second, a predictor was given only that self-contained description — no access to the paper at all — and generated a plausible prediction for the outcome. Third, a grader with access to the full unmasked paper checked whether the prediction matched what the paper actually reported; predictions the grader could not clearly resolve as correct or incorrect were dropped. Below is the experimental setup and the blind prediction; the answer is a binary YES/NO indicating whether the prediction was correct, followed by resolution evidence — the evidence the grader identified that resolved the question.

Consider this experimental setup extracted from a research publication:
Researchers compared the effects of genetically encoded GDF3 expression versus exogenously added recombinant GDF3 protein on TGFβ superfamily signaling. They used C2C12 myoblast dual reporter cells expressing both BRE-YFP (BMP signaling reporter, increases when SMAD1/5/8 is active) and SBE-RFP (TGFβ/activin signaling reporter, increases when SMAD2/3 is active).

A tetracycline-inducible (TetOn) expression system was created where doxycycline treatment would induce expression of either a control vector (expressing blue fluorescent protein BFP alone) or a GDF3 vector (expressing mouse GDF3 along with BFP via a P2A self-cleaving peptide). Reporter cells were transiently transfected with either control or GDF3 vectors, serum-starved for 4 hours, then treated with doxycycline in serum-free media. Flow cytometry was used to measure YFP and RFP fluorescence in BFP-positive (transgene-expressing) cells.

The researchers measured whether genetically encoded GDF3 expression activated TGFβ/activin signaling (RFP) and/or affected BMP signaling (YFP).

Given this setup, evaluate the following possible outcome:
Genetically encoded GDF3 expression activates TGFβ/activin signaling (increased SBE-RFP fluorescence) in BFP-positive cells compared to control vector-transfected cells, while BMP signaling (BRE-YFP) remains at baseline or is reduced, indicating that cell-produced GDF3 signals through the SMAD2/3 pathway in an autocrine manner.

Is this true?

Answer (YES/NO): YES